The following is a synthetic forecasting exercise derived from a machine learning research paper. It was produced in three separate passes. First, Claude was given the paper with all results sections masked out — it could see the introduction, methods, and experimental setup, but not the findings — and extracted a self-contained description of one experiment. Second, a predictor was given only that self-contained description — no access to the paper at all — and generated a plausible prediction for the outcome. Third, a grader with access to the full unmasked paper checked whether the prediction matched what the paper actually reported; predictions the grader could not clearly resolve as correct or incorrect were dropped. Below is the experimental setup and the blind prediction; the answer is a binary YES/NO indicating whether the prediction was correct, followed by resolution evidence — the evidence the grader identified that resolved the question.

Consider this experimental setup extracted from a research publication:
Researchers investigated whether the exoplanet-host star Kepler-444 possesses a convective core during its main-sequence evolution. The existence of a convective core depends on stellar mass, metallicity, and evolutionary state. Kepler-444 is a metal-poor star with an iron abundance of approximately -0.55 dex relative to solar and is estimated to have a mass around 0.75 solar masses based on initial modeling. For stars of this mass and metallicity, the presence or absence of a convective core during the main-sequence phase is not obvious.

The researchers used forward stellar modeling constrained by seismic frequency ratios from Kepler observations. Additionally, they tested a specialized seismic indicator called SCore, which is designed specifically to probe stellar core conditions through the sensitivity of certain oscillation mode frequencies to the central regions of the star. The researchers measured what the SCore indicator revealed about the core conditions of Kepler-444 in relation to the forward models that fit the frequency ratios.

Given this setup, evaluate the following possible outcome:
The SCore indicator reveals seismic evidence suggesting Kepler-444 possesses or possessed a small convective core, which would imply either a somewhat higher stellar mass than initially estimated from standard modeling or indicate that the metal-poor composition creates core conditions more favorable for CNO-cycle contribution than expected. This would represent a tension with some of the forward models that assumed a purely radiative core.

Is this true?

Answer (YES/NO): NO